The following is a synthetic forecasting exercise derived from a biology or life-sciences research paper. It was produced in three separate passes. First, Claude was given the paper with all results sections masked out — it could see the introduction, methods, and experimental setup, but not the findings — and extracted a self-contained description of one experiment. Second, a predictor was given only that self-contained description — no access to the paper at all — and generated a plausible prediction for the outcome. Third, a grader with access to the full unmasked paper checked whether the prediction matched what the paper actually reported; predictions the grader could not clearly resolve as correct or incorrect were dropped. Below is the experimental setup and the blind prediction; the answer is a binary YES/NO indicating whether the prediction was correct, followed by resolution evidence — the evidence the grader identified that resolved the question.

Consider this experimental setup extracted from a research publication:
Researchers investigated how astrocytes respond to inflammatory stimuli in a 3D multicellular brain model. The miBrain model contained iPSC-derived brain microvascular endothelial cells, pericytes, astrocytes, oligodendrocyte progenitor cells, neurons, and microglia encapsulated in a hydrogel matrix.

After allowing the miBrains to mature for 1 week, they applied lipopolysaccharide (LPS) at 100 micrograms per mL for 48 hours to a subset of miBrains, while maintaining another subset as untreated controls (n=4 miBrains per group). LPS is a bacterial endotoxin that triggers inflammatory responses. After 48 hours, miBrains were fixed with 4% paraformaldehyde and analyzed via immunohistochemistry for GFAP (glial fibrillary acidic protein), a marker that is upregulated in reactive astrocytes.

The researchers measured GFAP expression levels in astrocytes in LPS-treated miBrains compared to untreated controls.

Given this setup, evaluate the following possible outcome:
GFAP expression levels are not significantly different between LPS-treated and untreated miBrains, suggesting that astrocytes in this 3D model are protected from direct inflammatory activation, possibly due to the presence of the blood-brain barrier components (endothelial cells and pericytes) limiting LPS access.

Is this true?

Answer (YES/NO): NO